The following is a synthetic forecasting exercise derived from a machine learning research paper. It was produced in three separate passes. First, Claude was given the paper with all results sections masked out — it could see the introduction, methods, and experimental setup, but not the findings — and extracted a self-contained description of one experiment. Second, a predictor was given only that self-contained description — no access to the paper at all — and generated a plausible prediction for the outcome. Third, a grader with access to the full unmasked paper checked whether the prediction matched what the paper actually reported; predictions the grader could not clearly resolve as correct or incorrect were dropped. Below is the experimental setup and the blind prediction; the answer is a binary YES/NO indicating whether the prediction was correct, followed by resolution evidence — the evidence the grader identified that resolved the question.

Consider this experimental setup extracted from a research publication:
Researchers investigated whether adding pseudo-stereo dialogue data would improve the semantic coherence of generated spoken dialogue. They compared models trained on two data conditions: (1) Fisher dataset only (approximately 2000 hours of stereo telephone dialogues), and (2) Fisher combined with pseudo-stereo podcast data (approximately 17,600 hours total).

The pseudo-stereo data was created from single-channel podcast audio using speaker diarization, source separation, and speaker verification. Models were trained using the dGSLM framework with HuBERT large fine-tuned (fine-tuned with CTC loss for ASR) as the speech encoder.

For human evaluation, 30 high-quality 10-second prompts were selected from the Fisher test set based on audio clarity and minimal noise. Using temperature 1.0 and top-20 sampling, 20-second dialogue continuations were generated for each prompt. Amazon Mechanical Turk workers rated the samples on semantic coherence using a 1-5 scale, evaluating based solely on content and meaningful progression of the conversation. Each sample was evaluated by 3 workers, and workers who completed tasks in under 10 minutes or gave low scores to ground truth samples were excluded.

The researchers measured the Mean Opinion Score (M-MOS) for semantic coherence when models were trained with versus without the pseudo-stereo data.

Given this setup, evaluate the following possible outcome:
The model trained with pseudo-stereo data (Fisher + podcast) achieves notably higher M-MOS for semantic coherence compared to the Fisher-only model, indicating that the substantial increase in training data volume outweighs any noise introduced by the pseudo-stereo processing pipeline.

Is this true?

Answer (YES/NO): YES